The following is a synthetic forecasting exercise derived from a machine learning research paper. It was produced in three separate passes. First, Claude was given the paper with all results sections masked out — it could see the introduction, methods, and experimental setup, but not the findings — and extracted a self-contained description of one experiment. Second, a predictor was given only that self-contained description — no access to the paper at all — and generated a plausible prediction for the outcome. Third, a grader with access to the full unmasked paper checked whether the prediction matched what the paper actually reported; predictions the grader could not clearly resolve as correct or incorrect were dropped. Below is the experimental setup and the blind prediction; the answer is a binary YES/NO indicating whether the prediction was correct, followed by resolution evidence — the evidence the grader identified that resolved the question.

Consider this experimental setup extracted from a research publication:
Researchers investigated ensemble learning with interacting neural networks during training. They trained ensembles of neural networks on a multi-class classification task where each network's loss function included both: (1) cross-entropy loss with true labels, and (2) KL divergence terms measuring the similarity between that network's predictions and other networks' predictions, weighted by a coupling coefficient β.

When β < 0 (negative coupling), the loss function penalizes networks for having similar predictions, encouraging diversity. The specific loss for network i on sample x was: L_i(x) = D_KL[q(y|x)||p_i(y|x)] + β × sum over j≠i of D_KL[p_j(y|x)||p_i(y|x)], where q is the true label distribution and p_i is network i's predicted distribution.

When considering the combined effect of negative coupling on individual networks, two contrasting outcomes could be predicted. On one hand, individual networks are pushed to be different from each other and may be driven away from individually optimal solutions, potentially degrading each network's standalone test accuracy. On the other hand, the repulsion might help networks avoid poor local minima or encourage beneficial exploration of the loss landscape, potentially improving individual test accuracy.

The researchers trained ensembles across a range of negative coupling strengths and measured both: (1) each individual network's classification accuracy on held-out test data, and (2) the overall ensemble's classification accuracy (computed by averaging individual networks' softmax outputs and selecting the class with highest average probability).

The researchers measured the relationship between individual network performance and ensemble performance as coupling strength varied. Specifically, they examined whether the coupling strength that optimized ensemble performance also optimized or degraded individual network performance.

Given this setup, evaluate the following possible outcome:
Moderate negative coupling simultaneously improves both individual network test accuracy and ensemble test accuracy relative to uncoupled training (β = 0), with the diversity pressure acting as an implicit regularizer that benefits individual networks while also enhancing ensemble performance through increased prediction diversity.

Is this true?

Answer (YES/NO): NO